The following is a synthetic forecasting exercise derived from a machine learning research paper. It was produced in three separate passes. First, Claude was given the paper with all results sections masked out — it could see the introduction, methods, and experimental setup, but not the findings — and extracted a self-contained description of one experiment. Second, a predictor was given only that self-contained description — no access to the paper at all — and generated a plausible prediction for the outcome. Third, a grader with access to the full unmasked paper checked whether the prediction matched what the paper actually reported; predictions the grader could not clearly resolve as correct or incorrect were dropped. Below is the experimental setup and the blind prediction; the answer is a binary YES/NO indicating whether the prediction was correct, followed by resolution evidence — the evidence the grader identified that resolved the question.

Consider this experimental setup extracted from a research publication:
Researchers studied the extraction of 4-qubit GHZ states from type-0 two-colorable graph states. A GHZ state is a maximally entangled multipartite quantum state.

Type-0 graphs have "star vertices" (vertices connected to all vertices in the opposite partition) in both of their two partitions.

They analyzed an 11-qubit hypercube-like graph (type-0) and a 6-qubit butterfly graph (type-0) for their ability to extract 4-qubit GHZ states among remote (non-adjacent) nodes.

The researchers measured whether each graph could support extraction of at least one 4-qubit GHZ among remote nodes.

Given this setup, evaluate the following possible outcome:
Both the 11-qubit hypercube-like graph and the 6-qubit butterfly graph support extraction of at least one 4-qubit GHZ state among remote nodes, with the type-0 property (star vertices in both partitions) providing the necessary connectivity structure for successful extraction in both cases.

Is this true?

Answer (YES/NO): NO